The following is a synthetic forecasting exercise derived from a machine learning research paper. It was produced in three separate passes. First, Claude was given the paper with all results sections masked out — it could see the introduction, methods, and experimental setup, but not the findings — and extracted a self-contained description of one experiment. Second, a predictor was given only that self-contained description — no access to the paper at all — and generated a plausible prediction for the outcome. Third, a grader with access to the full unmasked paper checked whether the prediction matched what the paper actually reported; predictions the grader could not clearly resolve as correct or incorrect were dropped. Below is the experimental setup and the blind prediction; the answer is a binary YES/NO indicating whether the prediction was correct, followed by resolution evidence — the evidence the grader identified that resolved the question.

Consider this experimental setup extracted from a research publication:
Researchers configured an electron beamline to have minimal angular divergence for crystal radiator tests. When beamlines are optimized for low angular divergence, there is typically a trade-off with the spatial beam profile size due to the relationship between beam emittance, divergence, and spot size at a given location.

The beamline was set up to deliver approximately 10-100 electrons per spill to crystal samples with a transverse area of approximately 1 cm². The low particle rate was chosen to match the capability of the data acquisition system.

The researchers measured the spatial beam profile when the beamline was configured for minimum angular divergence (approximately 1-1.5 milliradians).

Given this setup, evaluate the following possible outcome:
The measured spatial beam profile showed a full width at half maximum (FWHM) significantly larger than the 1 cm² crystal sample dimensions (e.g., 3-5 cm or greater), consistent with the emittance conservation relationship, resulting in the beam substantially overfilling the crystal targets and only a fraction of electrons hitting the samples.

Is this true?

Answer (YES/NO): YES